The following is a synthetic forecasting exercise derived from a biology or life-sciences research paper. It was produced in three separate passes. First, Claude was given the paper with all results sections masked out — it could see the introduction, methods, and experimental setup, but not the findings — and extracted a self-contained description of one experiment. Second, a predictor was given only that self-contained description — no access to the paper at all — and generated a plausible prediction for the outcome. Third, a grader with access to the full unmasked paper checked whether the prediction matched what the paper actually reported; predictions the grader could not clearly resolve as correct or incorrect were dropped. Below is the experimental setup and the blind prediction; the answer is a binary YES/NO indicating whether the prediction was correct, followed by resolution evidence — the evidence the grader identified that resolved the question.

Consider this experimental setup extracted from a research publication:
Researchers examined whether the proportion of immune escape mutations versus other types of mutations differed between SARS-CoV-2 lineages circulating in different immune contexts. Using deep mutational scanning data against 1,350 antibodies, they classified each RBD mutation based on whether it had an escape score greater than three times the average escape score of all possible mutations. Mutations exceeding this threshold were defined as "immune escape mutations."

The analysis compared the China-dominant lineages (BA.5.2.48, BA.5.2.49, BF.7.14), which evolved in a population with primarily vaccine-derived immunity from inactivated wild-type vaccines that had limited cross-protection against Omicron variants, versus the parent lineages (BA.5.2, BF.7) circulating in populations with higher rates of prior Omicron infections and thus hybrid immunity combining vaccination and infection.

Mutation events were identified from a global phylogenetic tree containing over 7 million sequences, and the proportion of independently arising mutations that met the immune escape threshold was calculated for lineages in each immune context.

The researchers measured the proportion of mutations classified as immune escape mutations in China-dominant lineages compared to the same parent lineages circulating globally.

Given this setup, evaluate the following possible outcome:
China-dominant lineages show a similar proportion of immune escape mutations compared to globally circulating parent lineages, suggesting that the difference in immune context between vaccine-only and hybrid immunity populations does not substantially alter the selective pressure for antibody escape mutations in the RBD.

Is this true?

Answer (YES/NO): NO